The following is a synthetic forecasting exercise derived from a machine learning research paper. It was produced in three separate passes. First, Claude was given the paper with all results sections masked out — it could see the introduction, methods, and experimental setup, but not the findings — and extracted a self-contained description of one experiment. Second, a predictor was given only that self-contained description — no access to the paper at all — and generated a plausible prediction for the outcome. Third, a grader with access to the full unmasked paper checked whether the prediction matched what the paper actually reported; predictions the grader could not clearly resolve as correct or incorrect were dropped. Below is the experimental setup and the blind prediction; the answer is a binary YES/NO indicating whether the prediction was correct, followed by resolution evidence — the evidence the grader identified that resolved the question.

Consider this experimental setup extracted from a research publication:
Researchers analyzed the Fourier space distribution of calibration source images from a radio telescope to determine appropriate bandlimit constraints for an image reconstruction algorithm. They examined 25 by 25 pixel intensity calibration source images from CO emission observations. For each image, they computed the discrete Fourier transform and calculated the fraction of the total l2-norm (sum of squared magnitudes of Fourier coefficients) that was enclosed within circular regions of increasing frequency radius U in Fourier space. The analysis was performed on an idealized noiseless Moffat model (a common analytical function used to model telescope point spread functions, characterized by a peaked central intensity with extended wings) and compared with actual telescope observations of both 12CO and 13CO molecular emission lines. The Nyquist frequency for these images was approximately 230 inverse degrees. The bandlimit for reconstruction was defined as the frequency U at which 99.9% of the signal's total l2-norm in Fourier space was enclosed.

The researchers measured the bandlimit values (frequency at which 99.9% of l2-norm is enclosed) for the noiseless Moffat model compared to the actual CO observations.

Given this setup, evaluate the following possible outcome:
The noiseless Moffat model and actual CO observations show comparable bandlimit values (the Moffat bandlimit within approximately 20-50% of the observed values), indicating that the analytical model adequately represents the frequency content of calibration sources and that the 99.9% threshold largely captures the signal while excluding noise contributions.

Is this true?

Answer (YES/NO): NO